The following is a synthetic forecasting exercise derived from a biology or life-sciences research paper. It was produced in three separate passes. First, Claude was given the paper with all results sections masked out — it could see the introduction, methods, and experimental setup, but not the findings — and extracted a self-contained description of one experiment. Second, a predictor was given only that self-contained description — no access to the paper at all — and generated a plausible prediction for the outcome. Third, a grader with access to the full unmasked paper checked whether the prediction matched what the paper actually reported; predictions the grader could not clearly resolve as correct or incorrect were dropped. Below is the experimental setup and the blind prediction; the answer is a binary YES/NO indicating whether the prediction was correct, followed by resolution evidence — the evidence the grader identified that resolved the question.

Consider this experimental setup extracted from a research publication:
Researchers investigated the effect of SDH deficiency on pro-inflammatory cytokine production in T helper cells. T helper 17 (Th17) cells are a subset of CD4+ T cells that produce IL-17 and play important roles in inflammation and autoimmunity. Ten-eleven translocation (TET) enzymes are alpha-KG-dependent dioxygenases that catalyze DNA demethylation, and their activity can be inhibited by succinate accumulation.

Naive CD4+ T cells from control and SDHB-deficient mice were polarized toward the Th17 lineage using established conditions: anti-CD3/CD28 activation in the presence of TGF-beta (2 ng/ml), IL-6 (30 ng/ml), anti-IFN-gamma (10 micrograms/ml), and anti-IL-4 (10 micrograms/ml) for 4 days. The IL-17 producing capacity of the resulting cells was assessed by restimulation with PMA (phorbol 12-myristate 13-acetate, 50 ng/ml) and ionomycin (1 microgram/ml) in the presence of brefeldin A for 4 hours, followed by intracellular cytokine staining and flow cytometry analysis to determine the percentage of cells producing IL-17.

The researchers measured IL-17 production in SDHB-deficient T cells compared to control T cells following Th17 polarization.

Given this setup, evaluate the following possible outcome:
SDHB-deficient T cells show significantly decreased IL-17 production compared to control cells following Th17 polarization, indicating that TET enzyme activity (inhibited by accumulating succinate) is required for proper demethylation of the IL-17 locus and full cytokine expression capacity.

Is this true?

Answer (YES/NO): NO